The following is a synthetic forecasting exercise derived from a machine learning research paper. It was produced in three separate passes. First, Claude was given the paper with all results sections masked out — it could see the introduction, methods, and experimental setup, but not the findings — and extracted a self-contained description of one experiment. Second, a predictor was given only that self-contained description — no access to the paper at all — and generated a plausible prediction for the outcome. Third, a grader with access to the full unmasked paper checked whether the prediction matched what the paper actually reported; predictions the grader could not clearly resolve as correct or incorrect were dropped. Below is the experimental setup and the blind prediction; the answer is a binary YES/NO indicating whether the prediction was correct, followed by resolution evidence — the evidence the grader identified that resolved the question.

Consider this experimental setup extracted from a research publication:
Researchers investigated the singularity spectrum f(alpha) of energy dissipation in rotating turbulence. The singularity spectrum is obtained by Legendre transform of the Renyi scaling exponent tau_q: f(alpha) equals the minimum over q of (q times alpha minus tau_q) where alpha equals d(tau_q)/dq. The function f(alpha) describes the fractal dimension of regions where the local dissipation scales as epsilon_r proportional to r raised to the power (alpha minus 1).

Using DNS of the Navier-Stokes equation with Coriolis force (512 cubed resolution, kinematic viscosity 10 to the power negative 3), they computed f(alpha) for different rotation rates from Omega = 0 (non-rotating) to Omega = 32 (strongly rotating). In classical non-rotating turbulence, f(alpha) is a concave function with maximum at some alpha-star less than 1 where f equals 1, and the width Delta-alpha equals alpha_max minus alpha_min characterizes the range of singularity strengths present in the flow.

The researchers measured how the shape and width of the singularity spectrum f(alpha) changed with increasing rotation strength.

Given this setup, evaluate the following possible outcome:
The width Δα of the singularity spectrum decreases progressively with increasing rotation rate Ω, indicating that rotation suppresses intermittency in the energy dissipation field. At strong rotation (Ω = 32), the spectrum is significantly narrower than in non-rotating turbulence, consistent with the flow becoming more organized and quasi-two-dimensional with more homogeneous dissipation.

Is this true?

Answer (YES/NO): YES